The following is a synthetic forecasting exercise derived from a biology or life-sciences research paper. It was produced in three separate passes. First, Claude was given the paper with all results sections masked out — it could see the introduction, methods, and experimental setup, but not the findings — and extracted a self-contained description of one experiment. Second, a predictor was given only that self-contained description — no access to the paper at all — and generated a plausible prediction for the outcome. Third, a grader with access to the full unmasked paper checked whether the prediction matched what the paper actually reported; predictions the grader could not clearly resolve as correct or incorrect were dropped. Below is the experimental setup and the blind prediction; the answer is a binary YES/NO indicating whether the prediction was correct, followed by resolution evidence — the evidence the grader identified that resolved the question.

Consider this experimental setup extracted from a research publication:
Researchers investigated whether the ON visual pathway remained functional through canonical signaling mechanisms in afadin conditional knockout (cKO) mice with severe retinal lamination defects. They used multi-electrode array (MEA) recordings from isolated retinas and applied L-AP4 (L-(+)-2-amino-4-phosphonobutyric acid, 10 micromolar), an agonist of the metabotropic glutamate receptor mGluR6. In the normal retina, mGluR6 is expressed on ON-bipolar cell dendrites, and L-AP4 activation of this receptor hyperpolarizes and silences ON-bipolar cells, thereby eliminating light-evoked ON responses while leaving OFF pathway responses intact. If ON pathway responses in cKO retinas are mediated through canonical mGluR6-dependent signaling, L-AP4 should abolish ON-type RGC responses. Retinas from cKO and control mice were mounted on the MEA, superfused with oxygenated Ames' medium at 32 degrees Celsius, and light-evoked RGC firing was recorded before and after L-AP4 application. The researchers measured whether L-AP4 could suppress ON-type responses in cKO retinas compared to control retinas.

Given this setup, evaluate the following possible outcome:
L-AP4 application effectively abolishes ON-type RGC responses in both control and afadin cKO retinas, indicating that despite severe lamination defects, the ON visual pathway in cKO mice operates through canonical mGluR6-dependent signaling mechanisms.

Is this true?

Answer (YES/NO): YES